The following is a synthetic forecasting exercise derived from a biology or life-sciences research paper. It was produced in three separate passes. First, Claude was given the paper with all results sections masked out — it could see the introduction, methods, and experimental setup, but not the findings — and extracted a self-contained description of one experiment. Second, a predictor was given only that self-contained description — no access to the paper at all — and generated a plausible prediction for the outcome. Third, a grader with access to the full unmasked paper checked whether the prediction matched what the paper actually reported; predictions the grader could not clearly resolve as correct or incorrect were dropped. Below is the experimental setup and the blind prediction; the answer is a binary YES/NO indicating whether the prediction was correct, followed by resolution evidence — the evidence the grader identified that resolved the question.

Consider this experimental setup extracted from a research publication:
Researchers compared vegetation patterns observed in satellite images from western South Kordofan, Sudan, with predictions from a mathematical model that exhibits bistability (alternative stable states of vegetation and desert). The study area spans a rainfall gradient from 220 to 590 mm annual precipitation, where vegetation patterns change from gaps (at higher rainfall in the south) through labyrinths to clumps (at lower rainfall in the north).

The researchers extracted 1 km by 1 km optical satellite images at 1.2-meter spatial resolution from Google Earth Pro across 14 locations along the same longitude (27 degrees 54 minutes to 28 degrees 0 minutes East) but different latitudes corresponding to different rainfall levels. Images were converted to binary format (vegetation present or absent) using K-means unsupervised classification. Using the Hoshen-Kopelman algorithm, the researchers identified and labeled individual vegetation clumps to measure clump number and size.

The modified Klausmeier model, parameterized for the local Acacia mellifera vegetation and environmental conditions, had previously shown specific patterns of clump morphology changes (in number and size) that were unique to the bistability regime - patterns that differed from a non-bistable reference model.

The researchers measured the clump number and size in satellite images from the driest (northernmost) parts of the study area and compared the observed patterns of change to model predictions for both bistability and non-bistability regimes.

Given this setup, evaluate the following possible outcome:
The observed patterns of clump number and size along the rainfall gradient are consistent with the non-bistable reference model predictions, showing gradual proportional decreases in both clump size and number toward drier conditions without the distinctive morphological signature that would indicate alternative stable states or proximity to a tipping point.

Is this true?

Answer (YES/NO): NO